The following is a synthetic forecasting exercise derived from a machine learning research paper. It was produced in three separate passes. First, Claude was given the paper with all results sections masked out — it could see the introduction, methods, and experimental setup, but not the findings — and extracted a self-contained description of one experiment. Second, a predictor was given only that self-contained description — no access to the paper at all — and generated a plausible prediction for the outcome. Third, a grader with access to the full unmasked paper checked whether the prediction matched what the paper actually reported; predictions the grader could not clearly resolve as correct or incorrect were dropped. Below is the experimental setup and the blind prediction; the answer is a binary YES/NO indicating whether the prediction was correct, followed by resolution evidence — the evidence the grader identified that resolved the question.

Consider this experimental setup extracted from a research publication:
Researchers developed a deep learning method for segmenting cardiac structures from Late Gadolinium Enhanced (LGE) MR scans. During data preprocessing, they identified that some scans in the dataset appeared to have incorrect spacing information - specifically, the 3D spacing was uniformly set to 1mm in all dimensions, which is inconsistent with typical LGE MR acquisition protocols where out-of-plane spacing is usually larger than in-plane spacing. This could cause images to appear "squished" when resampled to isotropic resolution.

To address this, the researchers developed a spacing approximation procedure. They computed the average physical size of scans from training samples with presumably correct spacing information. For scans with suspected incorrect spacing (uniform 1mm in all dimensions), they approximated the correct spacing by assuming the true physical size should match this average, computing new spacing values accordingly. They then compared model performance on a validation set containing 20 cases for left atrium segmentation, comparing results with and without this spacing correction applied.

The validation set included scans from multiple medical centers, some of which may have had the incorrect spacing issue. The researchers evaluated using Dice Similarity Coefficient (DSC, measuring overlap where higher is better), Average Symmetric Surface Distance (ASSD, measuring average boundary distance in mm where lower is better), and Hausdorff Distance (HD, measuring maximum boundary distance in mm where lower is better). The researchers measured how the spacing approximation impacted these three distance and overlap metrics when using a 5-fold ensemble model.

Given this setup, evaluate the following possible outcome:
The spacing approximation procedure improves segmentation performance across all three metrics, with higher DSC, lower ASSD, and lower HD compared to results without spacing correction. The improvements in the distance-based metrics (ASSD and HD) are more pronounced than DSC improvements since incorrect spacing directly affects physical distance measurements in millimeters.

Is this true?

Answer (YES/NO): YES